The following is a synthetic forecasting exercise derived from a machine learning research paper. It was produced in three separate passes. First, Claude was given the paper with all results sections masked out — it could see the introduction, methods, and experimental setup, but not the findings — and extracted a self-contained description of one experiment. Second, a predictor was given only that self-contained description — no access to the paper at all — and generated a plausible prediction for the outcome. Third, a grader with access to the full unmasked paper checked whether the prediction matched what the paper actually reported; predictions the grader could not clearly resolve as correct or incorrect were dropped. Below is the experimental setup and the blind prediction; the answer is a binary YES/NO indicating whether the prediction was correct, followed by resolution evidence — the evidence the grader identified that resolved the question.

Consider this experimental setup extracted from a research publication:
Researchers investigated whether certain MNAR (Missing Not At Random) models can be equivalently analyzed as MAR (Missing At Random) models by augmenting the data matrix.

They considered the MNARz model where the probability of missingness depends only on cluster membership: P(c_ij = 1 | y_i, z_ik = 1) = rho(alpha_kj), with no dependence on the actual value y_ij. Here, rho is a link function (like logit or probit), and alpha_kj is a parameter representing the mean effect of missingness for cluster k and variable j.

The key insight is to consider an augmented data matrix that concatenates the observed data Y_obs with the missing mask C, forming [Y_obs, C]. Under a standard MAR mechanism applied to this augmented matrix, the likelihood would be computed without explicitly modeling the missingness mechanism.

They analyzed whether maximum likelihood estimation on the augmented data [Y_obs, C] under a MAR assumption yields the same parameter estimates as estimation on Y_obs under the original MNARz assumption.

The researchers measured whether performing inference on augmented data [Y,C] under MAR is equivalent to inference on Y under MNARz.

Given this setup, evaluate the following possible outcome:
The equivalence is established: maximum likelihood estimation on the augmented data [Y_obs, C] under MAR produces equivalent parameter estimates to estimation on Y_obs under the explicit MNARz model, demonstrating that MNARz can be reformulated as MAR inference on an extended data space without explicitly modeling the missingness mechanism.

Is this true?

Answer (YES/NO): YES